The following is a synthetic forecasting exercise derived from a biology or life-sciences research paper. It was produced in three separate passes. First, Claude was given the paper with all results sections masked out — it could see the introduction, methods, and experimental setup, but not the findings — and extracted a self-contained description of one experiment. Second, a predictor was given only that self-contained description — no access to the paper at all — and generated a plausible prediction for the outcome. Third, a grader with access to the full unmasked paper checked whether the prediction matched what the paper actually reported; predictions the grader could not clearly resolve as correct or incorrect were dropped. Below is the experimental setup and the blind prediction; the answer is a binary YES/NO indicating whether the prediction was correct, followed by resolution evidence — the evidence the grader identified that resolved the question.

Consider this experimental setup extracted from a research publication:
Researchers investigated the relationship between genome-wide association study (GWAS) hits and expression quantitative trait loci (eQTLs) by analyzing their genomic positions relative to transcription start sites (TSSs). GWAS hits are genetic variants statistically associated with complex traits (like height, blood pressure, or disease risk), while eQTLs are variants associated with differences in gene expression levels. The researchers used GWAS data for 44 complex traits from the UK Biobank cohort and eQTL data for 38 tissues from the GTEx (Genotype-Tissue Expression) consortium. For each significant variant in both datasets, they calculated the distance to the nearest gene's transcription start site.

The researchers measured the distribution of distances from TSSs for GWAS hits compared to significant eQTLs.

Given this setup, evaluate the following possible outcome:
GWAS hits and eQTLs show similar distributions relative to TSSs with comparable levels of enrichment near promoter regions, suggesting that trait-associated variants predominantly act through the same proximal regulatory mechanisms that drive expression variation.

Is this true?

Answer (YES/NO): NO